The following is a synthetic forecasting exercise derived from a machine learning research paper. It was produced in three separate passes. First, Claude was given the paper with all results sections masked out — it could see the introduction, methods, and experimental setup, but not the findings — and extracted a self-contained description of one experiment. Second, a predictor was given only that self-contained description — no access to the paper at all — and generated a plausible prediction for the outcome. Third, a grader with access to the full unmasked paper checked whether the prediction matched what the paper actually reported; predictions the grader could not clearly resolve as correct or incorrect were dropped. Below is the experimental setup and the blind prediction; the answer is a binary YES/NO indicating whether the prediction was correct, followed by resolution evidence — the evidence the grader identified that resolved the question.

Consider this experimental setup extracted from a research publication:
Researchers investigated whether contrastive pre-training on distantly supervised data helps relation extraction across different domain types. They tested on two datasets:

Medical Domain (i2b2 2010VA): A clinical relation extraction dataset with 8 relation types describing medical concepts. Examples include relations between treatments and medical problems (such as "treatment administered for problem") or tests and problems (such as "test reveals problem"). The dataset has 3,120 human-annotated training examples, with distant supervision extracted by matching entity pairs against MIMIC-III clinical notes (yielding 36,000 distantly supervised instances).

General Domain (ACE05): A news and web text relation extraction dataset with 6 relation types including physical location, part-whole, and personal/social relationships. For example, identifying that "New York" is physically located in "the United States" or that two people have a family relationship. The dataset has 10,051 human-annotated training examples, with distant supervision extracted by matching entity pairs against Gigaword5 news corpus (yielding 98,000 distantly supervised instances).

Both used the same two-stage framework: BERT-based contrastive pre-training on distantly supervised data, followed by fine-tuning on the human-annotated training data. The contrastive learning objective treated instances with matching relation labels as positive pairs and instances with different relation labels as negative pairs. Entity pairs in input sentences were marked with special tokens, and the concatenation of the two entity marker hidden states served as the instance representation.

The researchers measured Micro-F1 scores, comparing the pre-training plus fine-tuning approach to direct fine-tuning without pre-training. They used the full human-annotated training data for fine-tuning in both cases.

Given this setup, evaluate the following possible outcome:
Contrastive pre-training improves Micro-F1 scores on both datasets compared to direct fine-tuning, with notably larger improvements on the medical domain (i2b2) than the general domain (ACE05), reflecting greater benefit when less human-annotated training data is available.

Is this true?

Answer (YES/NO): NO